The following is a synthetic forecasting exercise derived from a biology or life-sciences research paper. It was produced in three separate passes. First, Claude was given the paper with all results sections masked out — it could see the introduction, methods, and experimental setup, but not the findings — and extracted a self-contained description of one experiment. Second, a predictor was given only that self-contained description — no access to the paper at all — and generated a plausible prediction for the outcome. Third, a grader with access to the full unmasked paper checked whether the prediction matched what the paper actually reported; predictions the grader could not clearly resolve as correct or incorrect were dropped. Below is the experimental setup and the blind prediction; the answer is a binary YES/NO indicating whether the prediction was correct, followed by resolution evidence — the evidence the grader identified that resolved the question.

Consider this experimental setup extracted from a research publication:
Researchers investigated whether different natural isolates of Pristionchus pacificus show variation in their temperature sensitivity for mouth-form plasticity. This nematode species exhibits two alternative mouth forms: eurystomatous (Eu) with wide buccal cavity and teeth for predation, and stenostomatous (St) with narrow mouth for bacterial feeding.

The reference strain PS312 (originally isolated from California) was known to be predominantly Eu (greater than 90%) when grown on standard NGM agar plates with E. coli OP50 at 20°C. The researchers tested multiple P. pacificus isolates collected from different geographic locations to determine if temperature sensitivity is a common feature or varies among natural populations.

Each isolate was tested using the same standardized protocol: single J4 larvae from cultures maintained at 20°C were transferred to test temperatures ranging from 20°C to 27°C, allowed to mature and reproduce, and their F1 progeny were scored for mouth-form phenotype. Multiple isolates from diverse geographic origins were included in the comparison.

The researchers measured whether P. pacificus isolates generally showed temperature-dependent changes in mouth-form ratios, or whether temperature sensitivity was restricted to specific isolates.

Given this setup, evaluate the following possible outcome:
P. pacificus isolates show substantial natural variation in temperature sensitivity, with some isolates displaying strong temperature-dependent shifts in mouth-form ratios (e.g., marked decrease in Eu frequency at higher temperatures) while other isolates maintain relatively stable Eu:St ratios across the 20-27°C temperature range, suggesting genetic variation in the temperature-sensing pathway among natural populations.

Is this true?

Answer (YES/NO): YES